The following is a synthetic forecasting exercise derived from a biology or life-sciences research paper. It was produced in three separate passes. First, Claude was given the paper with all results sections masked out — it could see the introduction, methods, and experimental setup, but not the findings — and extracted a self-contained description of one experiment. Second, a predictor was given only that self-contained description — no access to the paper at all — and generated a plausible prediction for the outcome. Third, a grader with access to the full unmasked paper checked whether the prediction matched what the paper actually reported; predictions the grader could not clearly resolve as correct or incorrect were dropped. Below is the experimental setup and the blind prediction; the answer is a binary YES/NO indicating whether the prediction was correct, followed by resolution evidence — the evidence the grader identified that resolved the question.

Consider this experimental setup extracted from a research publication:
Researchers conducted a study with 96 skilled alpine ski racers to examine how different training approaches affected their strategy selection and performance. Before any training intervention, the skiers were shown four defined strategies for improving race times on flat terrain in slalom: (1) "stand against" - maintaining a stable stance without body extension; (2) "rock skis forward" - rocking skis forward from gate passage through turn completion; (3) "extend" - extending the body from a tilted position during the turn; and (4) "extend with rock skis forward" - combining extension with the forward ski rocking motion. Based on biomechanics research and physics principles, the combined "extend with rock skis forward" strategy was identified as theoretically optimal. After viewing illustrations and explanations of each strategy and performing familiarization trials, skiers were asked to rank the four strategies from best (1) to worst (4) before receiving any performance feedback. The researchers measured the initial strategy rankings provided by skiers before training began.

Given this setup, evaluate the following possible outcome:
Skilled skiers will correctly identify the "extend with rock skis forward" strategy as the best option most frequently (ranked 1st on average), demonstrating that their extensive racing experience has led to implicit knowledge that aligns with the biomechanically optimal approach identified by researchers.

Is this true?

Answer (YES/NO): YES